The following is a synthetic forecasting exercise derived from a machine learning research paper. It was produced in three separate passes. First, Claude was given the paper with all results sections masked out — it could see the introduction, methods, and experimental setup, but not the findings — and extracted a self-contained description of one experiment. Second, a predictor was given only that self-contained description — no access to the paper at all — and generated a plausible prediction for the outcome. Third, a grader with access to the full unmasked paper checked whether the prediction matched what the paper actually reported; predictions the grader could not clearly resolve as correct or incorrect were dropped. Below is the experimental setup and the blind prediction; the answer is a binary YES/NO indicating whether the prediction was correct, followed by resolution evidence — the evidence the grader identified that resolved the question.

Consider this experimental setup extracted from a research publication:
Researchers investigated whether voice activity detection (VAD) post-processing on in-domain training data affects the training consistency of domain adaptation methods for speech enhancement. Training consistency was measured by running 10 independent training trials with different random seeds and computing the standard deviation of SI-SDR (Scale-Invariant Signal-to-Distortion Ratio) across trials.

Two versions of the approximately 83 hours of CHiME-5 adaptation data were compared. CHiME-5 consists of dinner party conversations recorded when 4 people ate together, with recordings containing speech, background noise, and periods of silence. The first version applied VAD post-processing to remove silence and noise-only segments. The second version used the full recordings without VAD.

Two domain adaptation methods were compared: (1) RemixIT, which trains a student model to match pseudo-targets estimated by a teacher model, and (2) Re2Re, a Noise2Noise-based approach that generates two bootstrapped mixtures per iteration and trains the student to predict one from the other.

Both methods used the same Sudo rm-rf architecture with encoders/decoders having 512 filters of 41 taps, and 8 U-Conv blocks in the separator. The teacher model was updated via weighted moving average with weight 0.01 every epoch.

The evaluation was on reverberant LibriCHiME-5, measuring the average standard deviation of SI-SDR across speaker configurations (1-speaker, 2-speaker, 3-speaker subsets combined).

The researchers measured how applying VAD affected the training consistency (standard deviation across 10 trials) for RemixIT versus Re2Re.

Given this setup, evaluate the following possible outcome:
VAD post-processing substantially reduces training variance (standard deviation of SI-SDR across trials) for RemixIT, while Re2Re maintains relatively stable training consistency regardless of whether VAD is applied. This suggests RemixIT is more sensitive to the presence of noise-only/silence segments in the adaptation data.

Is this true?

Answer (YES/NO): YES